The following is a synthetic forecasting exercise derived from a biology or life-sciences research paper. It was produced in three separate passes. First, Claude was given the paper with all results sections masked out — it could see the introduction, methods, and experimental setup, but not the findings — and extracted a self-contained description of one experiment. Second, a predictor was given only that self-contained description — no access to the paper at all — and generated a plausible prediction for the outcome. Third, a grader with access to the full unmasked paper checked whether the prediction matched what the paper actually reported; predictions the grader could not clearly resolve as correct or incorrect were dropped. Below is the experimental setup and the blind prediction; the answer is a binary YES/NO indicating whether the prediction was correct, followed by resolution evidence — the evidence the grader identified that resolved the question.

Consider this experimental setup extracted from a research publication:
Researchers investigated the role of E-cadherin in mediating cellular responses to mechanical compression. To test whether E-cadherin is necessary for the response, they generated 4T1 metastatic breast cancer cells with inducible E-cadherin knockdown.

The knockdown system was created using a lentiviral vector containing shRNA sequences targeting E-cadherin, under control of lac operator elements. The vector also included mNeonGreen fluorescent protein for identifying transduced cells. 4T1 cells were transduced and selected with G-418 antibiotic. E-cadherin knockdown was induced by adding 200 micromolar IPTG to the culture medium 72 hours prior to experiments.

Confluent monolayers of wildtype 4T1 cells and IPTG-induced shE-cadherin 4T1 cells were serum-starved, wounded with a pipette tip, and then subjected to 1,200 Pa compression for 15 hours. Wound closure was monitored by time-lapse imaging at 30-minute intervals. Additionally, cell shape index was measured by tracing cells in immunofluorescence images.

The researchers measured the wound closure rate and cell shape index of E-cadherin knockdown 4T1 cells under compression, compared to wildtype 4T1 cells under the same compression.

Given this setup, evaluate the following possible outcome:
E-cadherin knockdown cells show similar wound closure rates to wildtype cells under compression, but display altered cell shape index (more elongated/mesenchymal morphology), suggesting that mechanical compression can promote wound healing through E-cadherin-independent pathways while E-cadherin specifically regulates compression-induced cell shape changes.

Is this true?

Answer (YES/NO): NO